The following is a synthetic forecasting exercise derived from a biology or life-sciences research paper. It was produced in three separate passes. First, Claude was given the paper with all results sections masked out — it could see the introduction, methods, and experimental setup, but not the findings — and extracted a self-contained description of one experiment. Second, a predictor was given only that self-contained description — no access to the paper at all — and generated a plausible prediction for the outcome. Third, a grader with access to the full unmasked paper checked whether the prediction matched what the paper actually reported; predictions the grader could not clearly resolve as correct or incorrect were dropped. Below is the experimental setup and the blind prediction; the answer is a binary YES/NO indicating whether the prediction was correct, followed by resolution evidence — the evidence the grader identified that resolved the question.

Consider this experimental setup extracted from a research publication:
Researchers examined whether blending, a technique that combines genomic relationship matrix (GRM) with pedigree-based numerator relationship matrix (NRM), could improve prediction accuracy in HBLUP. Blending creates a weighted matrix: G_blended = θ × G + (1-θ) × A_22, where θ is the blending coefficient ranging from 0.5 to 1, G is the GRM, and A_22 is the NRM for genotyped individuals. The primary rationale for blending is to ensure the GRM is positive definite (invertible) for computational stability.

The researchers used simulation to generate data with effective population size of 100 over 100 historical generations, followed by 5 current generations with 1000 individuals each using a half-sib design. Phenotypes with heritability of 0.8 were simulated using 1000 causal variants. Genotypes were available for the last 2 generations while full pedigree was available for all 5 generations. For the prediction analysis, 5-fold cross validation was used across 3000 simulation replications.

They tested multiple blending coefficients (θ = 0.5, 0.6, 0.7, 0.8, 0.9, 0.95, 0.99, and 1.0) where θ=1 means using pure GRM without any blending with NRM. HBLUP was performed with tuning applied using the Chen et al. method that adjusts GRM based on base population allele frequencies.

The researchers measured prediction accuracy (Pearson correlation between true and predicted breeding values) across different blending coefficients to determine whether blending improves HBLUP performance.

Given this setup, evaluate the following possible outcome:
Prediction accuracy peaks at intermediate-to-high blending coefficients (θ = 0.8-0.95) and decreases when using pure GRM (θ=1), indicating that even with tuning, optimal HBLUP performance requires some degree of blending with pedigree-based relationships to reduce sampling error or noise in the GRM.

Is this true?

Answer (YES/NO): NO